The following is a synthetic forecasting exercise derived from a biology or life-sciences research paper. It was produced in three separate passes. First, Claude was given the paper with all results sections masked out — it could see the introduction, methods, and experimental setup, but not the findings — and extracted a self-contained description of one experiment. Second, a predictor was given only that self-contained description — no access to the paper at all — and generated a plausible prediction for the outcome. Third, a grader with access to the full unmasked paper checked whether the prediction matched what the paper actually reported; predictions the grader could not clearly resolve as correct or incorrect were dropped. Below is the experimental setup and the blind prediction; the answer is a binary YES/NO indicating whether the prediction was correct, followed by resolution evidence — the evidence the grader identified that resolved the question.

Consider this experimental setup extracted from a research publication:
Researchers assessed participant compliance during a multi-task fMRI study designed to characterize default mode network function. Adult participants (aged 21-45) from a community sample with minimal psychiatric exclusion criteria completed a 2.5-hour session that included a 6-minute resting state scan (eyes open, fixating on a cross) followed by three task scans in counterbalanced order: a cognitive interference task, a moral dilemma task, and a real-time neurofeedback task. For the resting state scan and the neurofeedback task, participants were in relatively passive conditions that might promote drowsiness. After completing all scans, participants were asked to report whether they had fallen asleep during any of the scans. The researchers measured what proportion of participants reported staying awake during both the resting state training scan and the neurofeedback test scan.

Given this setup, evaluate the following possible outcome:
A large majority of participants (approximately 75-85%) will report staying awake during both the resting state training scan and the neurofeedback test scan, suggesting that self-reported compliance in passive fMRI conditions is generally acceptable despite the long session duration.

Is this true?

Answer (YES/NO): NO